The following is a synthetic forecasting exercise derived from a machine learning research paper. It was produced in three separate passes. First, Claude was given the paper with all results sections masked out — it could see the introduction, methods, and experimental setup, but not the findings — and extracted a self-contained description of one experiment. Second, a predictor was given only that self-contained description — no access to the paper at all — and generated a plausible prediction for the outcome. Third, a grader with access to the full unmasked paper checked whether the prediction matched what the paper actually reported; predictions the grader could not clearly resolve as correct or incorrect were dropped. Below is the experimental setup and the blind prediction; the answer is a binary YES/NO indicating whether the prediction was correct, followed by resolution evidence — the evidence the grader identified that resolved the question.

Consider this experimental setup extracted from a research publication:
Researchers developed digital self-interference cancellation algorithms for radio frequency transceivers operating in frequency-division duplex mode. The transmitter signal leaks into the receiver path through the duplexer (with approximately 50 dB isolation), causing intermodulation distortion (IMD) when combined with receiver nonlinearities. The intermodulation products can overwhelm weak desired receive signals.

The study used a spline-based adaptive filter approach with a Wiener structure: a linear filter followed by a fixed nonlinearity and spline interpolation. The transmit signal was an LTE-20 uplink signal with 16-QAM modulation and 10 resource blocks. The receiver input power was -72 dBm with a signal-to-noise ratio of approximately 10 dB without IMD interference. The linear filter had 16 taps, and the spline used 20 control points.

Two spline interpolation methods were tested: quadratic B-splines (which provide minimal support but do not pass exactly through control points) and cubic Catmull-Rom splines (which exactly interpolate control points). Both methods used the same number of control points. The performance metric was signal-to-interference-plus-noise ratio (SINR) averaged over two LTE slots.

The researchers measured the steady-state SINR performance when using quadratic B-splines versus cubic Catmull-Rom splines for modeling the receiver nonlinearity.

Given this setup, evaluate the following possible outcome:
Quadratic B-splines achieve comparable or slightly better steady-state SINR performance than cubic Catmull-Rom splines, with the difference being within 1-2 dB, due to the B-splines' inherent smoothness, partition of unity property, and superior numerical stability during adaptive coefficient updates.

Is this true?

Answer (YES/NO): YES